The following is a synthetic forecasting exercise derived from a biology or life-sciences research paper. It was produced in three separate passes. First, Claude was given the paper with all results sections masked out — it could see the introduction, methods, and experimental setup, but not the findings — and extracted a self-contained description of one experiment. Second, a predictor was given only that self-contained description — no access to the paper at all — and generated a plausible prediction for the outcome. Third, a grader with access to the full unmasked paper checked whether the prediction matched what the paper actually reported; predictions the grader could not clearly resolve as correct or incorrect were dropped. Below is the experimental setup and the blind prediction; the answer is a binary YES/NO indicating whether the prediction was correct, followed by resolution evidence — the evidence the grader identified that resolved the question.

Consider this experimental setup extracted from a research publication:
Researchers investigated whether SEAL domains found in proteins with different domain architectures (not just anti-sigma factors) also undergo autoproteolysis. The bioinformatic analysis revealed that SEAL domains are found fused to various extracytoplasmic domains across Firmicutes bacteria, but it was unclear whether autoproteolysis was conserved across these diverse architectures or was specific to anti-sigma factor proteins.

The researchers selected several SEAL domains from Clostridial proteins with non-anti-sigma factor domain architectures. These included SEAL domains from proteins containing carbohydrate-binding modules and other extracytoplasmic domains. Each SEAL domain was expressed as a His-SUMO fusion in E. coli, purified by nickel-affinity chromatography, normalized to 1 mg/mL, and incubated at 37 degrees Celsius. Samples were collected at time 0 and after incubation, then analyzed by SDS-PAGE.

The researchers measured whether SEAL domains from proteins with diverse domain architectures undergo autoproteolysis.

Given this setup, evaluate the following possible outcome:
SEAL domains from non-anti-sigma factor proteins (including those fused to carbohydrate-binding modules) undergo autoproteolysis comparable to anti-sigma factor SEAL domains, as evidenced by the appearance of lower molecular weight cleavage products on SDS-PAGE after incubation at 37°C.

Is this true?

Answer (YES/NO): YES